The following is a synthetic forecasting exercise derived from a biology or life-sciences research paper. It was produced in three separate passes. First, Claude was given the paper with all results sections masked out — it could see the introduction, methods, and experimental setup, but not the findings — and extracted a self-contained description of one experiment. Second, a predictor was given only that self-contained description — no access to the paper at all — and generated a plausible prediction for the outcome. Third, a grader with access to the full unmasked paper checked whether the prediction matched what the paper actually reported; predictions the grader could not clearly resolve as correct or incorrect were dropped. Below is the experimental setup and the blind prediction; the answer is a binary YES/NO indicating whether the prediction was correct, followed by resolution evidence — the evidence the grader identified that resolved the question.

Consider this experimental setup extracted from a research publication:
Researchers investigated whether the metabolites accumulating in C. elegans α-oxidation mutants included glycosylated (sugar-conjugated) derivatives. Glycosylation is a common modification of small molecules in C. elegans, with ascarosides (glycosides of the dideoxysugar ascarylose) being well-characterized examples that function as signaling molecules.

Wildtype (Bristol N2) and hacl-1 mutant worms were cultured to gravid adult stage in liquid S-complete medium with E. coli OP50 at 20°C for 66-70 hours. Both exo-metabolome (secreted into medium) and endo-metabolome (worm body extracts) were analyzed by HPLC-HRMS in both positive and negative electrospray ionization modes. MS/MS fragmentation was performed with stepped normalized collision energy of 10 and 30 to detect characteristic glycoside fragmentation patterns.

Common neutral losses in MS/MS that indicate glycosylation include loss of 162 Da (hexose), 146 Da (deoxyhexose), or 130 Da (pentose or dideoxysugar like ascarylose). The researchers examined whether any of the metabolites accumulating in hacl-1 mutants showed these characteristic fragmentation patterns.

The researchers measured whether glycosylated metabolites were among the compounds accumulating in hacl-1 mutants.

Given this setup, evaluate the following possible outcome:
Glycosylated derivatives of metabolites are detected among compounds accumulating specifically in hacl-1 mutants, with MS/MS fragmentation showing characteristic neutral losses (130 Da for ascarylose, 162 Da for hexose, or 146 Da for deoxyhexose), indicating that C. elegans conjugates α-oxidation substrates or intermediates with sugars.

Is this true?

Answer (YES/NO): YES